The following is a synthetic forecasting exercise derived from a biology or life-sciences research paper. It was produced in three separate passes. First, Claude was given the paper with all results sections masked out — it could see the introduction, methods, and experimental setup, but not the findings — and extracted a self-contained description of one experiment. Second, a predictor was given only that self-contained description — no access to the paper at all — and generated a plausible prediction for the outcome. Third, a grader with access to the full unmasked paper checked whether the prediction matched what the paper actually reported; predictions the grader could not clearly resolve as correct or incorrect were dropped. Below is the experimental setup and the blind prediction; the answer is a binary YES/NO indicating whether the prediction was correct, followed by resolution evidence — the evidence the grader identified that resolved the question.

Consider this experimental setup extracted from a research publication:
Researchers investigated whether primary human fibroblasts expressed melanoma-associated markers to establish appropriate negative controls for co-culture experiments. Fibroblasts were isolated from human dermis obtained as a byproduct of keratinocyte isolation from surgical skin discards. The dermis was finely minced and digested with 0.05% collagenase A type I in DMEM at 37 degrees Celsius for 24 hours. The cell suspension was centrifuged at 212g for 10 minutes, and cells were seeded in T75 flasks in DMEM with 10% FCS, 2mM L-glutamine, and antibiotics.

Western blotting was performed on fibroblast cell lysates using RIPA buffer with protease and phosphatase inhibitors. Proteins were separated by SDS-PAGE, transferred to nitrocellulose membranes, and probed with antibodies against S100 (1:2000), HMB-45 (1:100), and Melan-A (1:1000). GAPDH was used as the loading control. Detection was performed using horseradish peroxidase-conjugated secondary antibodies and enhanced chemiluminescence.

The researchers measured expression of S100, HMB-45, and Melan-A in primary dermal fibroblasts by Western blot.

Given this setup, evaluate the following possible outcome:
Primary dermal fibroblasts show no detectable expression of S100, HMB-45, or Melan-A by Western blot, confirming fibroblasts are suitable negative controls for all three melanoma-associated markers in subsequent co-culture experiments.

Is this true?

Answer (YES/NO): YES